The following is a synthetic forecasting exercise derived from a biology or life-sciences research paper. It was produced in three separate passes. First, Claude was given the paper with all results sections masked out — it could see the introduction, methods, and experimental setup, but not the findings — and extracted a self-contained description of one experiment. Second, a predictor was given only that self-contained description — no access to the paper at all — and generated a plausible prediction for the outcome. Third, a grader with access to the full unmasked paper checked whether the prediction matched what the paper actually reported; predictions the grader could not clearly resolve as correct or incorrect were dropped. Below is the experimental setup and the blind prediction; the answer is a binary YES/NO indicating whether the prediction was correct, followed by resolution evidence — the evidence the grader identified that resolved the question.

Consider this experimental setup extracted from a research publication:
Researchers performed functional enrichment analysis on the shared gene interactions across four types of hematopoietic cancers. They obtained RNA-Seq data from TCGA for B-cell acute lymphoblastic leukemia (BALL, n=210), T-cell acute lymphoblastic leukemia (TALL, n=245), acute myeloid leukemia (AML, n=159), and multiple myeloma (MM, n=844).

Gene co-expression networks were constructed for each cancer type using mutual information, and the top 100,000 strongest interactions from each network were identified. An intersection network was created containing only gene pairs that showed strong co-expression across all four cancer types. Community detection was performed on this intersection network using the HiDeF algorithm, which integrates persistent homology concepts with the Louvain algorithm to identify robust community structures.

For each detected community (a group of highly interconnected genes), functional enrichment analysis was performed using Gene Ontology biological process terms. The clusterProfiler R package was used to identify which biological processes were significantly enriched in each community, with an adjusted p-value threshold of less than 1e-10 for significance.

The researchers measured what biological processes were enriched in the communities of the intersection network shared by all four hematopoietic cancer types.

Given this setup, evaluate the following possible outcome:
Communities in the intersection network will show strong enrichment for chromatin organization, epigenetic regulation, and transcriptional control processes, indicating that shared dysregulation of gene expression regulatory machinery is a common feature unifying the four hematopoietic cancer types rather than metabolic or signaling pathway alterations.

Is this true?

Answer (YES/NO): NO